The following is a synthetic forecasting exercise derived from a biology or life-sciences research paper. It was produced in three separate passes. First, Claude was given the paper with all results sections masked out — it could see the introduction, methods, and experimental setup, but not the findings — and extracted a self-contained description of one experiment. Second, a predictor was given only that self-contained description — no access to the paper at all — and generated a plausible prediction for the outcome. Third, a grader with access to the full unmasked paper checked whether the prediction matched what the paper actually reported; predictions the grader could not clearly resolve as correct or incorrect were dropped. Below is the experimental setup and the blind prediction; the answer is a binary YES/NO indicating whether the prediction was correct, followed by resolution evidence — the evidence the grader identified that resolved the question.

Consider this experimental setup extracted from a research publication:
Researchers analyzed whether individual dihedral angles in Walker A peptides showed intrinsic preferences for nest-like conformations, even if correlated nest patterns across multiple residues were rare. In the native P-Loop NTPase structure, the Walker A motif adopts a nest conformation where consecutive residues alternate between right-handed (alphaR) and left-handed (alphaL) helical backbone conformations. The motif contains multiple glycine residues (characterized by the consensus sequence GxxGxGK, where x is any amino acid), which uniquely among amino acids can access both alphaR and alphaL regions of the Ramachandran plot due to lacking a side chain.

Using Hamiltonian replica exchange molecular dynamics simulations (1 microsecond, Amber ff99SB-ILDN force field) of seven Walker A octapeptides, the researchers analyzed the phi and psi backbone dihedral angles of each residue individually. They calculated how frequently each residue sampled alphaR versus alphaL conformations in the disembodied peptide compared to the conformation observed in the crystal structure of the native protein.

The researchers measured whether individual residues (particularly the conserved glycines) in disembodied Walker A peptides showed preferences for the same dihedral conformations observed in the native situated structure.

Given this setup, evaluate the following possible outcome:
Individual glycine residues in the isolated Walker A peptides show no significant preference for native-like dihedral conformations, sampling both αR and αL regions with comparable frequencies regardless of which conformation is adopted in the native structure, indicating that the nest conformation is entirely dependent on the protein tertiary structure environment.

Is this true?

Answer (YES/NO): NO